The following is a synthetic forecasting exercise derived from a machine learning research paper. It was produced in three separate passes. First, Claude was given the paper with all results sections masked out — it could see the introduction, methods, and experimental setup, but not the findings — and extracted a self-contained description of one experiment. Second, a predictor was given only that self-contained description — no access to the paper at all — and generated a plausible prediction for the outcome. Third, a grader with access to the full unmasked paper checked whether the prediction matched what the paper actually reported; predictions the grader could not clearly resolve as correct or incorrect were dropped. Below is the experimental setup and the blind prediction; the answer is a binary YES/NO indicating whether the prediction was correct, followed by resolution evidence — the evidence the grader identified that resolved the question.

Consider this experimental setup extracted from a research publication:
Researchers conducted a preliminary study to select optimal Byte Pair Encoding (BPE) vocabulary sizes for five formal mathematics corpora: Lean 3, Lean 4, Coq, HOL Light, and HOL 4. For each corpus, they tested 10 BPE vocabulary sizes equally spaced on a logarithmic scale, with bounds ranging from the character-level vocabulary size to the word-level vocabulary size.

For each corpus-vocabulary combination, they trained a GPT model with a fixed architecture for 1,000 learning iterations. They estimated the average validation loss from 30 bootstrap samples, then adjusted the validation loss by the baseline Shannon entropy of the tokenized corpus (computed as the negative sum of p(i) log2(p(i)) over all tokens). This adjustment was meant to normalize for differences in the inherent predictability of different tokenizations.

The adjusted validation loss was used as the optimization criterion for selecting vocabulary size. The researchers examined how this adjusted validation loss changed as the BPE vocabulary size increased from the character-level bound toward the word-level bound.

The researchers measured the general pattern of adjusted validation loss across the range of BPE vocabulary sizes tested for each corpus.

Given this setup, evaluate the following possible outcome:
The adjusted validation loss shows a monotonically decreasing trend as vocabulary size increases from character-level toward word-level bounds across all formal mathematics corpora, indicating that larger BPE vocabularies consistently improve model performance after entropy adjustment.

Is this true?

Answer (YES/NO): NO